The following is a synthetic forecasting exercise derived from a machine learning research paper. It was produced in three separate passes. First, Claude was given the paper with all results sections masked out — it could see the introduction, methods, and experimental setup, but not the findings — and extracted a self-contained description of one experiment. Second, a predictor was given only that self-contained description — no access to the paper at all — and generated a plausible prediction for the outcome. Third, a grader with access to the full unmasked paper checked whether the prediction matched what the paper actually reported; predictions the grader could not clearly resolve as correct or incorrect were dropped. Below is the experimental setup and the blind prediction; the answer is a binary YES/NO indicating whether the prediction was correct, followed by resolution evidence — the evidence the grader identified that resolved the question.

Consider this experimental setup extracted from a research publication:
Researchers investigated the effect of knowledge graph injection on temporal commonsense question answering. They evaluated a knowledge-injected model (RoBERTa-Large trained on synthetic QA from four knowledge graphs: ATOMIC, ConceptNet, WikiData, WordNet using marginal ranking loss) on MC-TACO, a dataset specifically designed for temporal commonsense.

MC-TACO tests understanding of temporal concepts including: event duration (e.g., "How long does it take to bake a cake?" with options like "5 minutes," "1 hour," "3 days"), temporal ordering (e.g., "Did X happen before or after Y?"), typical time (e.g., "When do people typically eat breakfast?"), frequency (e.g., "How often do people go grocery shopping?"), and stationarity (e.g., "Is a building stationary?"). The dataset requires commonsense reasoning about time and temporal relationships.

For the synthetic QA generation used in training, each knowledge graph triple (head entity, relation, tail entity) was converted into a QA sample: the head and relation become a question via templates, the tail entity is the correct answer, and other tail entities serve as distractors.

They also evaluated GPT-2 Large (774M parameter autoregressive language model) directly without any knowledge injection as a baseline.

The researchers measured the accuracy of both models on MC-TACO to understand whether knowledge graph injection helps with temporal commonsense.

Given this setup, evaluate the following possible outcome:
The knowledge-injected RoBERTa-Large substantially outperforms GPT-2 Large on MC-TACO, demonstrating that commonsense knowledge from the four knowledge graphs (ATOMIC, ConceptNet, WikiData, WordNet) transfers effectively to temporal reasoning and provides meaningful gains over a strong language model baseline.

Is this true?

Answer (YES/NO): NO